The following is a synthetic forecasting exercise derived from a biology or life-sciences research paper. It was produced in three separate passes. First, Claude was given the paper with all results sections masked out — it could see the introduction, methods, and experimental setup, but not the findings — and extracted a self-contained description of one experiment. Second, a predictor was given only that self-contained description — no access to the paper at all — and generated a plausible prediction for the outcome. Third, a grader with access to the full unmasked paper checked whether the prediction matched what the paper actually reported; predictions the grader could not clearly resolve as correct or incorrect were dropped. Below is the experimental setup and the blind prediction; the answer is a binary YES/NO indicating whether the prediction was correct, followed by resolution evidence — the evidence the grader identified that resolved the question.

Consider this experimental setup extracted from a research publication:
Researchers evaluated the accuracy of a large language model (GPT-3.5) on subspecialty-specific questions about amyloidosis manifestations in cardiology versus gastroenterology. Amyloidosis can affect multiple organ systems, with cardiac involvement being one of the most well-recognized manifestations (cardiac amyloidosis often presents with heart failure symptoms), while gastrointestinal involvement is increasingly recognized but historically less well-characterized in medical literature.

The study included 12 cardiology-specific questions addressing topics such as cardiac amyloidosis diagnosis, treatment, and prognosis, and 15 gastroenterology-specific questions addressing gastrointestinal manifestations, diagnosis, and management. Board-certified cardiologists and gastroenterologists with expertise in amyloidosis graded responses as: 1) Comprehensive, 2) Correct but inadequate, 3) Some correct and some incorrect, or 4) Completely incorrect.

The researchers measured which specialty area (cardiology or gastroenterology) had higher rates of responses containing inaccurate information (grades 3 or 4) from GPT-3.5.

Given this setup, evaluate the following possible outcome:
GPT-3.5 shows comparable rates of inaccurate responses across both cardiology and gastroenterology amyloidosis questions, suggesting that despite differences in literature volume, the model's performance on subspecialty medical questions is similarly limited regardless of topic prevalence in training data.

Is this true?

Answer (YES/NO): NO